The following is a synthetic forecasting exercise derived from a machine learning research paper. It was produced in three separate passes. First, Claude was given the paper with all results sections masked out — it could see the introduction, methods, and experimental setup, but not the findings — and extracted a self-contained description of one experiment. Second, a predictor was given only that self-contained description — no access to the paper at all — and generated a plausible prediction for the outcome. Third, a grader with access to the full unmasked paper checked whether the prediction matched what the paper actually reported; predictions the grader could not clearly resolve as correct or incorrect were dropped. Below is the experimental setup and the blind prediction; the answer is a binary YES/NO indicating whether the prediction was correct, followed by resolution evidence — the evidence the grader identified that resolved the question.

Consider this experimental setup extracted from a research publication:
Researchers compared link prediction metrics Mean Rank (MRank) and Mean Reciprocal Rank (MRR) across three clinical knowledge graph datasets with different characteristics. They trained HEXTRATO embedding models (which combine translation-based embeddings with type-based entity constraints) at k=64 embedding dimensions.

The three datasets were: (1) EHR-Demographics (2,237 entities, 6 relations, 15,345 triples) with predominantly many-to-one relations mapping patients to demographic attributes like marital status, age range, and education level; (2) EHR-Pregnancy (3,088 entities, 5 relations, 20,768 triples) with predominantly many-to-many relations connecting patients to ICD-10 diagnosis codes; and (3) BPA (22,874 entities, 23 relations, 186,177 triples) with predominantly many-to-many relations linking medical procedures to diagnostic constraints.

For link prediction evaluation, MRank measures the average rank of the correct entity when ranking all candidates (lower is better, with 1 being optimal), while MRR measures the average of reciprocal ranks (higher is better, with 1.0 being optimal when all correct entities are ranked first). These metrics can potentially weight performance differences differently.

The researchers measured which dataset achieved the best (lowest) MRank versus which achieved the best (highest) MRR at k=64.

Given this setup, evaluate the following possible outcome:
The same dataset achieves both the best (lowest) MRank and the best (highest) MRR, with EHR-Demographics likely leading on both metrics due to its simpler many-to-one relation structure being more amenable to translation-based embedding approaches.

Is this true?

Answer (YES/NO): NO